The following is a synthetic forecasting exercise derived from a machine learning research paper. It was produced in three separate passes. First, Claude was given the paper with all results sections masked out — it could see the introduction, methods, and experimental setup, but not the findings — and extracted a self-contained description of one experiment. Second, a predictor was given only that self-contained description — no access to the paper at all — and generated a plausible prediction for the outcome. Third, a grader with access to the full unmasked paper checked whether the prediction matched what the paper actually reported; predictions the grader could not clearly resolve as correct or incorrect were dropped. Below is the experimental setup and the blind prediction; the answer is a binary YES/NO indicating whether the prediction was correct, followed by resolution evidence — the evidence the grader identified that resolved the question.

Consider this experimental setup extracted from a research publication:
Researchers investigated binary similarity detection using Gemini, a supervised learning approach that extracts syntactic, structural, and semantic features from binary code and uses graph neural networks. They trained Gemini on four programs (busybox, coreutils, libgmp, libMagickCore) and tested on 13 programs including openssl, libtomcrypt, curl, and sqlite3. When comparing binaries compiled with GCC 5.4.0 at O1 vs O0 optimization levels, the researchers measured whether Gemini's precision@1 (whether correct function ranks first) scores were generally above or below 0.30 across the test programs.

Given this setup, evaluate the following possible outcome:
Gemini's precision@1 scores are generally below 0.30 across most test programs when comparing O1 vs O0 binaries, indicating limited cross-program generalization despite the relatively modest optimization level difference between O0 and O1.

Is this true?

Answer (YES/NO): YES